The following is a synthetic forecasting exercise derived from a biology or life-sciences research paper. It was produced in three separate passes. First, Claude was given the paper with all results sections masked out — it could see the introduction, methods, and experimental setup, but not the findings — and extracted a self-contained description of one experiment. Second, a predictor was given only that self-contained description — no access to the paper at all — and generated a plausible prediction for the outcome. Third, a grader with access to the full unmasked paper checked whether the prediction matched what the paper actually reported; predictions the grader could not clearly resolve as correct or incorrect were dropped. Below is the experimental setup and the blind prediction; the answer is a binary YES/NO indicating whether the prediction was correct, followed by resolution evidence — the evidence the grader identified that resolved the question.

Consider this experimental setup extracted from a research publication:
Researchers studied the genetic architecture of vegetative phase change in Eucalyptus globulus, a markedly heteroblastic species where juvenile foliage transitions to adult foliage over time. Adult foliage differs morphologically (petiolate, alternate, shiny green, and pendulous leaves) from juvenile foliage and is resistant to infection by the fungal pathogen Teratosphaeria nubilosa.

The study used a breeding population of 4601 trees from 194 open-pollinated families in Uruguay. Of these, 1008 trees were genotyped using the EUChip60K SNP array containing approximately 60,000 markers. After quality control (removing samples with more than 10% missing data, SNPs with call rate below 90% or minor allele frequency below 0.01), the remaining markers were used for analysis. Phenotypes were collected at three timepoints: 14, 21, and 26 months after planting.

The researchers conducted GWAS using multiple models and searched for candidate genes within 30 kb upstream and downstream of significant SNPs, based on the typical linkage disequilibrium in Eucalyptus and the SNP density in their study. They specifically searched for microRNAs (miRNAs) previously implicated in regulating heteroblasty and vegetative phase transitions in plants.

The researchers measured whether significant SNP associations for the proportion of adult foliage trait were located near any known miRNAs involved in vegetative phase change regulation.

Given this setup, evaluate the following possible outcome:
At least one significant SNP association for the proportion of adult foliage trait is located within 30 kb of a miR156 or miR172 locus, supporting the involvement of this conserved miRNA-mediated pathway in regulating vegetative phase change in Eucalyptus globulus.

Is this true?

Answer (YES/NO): YES